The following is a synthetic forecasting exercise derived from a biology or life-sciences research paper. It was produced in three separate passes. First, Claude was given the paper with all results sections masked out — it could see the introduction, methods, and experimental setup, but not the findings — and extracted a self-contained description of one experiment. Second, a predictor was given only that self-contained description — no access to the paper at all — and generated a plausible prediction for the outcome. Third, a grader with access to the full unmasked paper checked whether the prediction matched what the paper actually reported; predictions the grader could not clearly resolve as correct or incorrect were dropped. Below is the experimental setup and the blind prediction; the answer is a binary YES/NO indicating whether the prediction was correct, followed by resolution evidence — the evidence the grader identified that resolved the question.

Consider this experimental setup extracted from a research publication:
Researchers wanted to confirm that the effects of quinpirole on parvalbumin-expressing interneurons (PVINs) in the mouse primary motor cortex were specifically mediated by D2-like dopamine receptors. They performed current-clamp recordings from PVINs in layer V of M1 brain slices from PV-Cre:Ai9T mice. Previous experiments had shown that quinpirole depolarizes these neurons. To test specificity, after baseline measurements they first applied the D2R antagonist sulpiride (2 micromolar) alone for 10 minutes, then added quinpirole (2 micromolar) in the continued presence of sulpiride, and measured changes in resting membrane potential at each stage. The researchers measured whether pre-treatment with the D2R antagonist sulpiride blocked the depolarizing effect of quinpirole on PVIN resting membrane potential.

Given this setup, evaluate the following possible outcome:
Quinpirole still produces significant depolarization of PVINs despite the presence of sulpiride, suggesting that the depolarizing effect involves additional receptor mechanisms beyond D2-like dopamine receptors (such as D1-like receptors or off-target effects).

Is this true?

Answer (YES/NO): NO